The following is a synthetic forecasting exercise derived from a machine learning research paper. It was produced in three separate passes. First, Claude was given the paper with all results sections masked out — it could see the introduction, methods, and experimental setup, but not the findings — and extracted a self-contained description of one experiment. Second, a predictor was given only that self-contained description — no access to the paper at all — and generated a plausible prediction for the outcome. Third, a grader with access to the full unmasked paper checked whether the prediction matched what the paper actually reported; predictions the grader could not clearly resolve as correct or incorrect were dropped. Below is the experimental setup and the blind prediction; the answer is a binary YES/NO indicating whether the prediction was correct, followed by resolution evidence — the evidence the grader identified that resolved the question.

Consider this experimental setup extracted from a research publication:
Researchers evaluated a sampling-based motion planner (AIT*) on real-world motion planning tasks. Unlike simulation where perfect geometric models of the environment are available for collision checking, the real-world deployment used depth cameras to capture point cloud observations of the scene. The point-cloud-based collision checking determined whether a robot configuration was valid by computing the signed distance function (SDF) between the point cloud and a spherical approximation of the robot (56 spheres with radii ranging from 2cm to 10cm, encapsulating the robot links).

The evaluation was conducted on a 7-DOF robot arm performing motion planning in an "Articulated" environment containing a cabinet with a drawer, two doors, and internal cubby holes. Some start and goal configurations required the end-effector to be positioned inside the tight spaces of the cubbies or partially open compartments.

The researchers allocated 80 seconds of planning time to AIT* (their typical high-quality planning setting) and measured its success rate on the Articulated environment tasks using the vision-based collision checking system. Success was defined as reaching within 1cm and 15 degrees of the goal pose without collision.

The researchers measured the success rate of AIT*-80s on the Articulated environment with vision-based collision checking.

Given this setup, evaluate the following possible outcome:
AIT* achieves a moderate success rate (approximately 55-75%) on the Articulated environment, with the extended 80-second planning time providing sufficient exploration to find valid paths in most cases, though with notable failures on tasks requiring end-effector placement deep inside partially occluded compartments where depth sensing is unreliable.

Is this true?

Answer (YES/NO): NO